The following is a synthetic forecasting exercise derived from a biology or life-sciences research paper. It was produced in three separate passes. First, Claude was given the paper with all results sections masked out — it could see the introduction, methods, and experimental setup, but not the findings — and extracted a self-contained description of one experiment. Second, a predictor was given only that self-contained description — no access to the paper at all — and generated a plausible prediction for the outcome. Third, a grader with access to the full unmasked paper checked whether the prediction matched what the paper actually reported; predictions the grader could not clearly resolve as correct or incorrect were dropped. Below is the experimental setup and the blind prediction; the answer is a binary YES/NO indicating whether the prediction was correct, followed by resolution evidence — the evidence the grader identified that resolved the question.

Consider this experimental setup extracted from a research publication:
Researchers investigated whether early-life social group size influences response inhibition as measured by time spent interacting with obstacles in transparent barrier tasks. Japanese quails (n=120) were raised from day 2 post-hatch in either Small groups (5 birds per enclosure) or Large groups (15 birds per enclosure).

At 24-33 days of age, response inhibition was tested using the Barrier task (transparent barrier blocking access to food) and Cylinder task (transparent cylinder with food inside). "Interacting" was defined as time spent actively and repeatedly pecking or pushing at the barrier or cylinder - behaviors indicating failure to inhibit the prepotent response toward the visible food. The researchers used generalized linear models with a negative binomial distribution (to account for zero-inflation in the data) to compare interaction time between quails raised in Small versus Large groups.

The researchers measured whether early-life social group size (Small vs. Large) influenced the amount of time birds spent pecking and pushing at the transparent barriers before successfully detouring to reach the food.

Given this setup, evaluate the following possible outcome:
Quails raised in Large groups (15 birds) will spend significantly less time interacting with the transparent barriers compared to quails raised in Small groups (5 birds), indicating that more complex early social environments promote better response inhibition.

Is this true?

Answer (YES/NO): NO